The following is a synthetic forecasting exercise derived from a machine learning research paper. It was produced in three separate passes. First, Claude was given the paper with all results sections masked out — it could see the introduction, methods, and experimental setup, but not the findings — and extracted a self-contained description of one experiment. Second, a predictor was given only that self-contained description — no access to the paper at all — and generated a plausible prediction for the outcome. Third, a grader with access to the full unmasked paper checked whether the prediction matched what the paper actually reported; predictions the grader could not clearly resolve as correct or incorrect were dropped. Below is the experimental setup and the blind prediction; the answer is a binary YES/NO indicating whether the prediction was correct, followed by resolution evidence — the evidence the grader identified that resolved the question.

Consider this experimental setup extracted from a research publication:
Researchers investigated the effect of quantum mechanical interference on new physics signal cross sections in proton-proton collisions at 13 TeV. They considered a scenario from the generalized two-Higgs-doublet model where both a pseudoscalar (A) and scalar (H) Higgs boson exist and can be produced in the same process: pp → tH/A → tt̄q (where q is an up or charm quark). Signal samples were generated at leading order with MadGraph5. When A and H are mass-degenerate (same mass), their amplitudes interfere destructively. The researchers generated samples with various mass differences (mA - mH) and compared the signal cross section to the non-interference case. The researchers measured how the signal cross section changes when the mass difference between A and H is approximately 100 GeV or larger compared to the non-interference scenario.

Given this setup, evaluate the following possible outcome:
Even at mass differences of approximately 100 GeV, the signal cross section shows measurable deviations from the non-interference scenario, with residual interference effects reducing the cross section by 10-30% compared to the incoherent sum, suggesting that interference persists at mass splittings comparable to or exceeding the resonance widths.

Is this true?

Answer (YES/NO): NO